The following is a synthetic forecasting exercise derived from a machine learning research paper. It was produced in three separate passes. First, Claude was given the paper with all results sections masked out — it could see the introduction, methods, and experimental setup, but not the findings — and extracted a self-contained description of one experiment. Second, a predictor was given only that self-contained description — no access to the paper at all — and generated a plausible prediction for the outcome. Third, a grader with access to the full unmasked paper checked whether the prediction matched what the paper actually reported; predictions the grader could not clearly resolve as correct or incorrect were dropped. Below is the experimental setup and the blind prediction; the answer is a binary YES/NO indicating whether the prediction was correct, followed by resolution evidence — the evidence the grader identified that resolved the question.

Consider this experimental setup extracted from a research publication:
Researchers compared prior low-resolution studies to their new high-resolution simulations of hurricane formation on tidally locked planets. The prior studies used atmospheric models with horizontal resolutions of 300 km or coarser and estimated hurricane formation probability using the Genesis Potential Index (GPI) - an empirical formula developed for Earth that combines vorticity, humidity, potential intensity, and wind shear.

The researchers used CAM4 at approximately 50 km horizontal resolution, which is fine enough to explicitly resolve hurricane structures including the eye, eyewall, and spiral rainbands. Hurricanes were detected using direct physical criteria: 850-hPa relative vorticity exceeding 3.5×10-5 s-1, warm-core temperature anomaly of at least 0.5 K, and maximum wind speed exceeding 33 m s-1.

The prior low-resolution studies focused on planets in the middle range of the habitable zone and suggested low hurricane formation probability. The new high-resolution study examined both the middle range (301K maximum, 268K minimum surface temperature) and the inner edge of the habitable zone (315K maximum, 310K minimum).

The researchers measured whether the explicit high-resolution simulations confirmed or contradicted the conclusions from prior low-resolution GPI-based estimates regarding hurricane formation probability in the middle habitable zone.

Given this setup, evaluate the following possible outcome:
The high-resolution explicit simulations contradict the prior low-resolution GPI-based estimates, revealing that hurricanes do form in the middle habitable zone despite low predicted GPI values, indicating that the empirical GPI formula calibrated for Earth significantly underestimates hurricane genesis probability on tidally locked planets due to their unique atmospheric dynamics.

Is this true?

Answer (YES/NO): NO